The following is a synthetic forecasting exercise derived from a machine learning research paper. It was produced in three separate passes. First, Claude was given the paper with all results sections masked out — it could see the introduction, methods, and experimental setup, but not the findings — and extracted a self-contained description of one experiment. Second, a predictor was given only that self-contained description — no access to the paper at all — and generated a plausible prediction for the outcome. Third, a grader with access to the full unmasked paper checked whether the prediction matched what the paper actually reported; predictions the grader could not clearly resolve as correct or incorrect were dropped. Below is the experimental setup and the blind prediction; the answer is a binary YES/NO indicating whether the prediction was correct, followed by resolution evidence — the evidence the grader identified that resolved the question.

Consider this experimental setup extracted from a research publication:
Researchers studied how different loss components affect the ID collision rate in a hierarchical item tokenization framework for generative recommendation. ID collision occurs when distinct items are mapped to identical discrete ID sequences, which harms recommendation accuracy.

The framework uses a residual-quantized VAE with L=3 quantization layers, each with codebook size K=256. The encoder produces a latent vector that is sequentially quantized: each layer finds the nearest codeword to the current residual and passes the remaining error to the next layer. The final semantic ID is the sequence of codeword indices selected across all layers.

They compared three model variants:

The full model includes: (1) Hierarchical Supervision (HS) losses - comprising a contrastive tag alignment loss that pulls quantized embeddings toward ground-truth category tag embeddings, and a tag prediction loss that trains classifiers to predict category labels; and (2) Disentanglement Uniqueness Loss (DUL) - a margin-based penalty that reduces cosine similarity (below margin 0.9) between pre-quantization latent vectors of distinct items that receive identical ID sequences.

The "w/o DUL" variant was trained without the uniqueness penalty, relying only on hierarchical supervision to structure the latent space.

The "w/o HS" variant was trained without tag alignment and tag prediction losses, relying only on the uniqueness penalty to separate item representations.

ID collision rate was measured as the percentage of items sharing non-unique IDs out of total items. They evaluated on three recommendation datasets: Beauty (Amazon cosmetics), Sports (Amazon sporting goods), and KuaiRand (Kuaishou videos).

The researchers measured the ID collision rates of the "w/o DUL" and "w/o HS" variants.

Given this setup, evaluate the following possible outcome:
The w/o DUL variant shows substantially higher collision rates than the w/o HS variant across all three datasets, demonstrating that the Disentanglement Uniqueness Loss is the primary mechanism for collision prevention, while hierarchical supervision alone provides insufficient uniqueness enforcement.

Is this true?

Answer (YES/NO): YES